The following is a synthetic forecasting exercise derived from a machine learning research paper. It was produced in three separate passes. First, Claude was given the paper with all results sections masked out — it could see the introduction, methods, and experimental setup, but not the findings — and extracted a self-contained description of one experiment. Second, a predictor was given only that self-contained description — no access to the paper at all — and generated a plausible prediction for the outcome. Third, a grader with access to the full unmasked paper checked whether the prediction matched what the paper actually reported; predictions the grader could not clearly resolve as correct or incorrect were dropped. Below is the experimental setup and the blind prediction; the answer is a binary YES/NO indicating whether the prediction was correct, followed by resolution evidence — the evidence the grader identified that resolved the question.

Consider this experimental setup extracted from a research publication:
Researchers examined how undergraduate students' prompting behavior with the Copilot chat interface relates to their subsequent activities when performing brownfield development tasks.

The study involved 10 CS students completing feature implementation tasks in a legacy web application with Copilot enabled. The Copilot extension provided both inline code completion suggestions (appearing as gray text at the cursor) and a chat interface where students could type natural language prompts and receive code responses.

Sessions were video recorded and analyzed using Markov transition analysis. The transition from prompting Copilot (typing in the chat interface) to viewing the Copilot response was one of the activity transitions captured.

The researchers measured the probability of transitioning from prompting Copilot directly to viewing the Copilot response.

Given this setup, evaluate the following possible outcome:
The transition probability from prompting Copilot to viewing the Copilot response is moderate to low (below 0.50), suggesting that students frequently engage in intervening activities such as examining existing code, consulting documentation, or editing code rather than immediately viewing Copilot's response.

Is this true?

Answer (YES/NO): NO